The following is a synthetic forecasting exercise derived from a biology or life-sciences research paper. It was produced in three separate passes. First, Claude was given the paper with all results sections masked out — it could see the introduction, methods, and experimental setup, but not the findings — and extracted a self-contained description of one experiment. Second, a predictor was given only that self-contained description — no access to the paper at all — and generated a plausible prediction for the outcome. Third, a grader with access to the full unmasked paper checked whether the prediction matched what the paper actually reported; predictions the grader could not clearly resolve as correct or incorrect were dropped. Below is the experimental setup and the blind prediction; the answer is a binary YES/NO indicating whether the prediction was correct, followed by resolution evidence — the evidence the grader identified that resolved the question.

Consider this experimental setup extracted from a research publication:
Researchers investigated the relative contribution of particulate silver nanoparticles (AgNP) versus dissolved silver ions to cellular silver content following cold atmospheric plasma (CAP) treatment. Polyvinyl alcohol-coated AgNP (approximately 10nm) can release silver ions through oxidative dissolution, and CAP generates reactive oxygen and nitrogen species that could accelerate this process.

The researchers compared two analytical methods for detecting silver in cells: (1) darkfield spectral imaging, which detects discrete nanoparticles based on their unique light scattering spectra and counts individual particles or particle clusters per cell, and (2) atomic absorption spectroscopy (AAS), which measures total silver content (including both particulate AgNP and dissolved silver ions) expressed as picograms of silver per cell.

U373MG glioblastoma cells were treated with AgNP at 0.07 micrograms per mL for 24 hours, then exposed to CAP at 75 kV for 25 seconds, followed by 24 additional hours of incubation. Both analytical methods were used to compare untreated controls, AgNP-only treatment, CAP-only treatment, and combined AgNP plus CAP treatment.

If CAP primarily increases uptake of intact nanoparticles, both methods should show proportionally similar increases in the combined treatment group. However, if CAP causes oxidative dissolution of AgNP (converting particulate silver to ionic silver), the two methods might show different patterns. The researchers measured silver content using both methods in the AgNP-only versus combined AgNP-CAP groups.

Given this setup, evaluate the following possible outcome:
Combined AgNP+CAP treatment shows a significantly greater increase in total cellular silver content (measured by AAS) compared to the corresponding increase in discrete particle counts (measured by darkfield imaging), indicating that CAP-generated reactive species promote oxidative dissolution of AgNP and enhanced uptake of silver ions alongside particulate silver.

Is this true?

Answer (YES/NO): NO